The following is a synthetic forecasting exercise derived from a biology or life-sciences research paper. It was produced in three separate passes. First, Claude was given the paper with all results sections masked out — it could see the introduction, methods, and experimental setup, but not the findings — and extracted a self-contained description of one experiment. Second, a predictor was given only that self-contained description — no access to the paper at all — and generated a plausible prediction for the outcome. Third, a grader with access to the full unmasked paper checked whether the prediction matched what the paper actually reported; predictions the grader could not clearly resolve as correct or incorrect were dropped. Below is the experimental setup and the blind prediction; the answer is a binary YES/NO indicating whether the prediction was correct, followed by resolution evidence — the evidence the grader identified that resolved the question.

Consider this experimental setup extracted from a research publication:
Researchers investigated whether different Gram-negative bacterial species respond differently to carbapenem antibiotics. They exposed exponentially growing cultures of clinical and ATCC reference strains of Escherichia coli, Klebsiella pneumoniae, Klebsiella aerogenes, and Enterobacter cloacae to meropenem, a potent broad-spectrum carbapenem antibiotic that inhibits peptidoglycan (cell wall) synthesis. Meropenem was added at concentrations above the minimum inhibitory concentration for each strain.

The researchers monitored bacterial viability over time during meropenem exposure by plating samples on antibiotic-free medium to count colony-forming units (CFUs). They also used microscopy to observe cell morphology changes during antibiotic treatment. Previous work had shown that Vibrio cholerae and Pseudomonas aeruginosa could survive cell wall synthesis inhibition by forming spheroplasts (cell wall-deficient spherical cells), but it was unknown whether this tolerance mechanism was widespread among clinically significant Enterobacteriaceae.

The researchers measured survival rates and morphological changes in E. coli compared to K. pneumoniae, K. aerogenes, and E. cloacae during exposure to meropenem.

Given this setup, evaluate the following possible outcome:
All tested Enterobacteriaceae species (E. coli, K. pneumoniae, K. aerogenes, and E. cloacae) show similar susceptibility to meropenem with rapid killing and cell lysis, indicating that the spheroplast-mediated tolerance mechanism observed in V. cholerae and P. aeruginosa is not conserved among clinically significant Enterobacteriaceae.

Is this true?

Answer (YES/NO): NO